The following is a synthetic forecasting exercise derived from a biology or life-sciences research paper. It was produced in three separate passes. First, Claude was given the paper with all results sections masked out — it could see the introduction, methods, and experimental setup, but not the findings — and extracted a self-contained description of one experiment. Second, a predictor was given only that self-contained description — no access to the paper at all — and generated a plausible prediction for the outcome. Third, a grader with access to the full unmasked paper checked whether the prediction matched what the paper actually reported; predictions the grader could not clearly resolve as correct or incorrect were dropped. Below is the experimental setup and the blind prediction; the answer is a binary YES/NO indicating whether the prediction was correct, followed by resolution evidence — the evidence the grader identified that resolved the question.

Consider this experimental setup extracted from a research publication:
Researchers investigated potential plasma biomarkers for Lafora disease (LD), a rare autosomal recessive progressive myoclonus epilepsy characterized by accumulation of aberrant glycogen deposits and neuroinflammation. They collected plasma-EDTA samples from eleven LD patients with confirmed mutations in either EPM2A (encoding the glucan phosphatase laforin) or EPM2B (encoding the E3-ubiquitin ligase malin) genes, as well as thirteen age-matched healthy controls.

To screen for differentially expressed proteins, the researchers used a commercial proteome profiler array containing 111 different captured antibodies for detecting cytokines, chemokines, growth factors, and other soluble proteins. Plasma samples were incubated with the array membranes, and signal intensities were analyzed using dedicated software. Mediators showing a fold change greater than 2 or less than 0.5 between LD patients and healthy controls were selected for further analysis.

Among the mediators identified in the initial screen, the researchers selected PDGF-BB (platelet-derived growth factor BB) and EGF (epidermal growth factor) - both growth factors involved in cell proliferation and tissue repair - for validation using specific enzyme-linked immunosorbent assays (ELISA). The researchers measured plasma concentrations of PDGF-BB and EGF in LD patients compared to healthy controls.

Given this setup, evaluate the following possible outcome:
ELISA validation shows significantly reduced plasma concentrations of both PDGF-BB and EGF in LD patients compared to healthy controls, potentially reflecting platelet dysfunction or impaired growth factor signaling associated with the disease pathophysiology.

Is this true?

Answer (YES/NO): YES